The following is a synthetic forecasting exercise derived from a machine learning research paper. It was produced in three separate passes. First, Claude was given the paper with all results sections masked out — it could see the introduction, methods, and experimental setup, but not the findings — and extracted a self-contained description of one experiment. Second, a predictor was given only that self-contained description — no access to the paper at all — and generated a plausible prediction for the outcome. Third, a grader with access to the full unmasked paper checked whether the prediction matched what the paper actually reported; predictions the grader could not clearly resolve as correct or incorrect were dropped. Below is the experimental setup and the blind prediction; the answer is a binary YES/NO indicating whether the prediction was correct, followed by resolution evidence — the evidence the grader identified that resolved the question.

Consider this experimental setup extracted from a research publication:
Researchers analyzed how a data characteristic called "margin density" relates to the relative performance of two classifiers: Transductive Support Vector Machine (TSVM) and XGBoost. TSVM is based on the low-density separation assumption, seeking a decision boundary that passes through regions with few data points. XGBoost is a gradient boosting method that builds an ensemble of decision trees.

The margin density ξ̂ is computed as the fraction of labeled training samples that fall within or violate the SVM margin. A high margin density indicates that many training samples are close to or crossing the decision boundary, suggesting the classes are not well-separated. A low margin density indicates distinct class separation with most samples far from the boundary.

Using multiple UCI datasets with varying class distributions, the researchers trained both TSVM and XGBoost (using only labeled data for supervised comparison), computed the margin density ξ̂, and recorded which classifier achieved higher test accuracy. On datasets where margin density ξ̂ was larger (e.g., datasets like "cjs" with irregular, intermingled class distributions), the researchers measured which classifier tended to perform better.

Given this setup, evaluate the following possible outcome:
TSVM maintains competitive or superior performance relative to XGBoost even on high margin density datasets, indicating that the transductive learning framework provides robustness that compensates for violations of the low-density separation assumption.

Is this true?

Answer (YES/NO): NO